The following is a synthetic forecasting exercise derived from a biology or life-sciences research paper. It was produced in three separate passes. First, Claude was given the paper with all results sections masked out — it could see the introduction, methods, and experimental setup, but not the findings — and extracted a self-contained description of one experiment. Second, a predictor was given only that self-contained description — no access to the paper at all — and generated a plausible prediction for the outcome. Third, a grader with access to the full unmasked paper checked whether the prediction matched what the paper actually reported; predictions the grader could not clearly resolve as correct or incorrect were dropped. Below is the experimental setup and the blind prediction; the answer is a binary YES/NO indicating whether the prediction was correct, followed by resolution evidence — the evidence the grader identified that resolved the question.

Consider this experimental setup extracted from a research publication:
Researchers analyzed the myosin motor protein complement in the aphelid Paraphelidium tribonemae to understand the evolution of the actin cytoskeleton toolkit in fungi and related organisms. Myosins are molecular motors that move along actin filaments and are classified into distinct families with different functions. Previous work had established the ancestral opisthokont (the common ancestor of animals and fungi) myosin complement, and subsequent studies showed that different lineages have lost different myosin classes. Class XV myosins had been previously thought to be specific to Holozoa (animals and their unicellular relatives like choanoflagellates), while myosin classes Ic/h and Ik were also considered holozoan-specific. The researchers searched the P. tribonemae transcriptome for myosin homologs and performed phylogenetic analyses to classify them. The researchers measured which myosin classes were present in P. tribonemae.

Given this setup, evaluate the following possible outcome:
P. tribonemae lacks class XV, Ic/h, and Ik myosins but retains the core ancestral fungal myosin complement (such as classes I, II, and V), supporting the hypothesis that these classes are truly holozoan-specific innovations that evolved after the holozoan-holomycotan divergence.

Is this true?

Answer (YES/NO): NO